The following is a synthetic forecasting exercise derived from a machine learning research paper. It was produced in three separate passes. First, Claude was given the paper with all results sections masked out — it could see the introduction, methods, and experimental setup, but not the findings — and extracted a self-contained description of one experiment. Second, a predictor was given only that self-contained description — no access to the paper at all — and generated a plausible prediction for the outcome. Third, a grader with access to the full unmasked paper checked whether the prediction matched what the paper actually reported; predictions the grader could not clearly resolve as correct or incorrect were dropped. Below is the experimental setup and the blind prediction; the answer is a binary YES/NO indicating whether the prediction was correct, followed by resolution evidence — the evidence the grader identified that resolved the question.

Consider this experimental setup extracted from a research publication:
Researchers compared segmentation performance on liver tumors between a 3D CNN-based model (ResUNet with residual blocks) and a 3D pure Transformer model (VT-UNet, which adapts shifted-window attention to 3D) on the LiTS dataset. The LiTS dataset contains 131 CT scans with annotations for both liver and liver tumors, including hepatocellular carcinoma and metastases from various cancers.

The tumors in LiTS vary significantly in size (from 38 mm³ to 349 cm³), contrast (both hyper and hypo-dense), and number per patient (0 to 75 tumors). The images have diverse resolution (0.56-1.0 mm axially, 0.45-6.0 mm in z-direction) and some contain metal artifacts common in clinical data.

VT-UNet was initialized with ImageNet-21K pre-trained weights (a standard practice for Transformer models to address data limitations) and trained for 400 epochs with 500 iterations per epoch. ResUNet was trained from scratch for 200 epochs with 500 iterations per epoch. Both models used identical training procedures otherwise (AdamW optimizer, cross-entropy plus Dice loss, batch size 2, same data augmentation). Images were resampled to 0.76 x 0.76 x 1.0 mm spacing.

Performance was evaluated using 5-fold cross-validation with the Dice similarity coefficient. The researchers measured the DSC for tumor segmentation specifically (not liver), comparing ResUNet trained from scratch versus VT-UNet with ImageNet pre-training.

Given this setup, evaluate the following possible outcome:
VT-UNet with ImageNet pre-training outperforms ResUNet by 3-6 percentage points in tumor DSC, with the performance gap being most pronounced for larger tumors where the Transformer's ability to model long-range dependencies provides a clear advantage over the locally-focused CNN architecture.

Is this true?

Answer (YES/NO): NO